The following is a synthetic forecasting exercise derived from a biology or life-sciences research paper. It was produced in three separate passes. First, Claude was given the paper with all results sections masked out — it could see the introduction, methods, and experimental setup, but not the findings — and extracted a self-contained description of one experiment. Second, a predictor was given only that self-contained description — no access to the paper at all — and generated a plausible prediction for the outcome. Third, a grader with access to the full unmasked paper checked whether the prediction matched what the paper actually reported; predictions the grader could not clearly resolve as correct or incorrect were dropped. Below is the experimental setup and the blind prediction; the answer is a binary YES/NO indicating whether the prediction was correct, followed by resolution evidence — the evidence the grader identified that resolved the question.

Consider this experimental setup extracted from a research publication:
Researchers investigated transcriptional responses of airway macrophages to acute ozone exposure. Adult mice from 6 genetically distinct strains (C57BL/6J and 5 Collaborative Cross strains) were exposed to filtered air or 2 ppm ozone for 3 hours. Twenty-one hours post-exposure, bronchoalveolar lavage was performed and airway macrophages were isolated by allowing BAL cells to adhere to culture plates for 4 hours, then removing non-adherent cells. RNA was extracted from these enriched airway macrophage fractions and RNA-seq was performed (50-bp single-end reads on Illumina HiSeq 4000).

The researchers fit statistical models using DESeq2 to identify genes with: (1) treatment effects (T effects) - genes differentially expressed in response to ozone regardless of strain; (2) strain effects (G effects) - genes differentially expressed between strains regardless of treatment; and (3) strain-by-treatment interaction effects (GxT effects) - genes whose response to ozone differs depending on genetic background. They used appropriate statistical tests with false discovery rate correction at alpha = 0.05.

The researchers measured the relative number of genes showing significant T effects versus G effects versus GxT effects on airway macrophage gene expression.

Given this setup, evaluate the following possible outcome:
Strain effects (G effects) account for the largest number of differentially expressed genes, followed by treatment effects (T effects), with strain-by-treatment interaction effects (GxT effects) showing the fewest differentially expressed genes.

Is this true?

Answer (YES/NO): YES